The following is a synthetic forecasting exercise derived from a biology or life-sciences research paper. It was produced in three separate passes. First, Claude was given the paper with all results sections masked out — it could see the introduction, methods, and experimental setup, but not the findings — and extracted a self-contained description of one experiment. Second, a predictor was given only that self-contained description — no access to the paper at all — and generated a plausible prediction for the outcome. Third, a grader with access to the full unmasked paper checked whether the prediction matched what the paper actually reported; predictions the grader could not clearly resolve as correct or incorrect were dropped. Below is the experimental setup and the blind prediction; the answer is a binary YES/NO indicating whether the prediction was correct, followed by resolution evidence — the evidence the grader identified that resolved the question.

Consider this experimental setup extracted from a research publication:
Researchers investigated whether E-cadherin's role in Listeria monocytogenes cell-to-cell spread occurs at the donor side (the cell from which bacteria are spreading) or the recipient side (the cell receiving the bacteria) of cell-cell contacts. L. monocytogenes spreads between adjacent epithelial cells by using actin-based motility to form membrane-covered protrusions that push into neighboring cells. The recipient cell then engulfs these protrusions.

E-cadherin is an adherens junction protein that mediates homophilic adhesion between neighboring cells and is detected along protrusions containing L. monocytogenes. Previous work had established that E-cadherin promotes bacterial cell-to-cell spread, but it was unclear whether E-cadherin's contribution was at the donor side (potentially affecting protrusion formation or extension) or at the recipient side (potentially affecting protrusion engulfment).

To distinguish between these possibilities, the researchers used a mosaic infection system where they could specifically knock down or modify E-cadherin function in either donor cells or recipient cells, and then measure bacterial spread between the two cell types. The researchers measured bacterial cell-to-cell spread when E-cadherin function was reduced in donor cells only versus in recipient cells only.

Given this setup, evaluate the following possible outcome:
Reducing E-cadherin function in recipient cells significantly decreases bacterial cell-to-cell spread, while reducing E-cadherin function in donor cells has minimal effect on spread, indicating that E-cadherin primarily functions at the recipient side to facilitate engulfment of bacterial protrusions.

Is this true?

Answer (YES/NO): NO